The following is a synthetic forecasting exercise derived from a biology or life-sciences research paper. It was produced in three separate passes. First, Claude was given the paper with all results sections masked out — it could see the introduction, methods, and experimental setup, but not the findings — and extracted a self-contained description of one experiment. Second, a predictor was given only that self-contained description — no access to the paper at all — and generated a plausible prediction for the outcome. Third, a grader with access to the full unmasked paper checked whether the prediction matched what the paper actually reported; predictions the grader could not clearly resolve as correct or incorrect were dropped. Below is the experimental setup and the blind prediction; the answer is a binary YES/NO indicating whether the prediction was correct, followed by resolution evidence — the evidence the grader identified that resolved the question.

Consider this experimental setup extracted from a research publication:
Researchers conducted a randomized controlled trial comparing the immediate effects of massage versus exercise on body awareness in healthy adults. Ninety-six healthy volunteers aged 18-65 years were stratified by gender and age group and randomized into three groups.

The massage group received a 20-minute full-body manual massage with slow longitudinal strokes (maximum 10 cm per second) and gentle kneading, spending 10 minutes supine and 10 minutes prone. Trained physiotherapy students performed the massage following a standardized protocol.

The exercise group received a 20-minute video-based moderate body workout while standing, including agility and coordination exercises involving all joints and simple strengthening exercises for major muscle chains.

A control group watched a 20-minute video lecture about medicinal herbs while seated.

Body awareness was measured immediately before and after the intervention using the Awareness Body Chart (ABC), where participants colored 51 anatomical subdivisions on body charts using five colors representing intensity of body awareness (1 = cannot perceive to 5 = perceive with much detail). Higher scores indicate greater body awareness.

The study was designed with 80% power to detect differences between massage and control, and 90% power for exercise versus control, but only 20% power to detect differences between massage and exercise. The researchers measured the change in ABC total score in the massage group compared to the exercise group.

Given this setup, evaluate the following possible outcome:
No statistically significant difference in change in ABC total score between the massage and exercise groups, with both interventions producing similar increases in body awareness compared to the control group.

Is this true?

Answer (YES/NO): NO